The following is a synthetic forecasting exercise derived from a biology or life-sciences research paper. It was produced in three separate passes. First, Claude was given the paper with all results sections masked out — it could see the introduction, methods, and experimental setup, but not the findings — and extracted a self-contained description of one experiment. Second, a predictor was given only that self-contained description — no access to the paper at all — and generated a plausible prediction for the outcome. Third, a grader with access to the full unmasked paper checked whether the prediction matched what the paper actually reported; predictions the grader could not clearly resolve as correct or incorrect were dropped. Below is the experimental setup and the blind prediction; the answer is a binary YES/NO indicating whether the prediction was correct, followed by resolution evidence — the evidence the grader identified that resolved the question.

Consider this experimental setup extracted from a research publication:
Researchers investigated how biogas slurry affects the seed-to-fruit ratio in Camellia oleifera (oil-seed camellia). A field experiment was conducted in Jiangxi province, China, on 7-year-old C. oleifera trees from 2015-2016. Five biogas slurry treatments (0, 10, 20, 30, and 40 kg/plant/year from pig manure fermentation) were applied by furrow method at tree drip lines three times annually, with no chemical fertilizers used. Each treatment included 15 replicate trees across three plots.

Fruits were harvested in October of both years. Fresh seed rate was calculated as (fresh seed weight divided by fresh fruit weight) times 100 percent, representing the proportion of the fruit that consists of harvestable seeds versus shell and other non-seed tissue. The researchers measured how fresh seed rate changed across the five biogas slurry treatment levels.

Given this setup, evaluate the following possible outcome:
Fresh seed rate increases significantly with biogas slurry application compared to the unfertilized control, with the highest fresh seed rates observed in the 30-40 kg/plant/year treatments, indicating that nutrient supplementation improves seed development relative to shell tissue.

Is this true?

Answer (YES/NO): YES